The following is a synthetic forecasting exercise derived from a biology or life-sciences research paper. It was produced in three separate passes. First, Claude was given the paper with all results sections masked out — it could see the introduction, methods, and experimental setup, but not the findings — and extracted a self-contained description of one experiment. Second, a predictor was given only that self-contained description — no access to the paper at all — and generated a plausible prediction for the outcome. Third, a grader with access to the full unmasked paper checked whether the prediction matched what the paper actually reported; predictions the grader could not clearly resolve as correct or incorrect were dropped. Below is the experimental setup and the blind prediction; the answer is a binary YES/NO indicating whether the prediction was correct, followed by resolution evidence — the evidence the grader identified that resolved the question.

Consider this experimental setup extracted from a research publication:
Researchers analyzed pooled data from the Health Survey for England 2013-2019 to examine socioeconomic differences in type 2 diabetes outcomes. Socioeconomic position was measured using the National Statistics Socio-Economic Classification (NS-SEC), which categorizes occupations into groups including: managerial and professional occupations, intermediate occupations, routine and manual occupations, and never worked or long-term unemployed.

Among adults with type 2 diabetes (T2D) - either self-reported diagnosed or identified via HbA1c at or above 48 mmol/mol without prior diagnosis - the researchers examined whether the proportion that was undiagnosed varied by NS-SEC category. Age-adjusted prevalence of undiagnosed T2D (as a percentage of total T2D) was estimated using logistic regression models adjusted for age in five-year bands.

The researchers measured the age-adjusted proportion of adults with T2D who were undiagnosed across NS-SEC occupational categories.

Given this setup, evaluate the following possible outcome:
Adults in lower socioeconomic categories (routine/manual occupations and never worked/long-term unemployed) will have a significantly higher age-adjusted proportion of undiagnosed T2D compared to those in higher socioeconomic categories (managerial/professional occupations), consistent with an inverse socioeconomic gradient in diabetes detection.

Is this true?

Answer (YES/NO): NO